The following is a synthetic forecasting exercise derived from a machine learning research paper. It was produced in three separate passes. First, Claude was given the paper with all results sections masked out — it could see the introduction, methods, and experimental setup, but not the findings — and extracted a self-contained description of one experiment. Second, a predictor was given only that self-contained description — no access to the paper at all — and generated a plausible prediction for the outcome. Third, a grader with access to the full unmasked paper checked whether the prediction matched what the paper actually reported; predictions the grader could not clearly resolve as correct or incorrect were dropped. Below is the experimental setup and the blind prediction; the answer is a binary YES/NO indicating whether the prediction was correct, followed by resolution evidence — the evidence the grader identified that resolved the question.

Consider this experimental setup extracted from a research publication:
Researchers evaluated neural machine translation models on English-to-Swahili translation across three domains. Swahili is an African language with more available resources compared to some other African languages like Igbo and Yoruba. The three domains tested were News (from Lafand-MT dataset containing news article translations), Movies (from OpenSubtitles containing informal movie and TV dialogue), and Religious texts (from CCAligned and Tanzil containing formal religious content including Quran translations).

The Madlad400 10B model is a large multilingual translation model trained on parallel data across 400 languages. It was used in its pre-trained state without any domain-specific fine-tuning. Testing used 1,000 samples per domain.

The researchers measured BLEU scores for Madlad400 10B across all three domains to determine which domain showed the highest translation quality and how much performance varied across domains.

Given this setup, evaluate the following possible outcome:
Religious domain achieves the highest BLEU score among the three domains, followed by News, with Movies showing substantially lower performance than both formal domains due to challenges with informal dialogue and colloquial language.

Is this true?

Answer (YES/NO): NO